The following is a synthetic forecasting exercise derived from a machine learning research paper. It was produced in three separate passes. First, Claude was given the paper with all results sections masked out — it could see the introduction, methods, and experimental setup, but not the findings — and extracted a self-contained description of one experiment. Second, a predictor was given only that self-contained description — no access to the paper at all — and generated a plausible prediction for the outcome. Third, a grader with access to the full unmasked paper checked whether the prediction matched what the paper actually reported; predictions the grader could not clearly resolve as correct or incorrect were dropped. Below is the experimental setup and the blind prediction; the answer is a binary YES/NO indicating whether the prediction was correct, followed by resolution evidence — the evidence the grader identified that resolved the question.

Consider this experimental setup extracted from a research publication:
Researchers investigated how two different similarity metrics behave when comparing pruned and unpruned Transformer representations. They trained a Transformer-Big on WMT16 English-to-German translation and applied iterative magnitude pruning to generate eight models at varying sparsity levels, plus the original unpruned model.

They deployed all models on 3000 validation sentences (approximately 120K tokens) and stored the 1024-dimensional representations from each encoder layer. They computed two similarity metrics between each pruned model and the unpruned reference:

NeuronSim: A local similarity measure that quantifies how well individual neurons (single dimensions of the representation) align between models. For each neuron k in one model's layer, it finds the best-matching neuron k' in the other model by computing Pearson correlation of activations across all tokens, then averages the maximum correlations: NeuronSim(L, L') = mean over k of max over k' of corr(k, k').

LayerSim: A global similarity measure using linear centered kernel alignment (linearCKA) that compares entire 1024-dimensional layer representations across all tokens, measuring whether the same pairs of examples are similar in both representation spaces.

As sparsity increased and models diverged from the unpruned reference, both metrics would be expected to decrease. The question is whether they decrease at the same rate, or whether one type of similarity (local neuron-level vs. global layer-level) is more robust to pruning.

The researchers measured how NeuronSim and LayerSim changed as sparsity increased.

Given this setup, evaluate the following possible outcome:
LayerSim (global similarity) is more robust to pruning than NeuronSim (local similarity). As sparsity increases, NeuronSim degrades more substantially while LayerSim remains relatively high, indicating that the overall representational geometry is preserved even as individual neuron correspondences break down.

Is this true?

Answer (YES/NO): NO